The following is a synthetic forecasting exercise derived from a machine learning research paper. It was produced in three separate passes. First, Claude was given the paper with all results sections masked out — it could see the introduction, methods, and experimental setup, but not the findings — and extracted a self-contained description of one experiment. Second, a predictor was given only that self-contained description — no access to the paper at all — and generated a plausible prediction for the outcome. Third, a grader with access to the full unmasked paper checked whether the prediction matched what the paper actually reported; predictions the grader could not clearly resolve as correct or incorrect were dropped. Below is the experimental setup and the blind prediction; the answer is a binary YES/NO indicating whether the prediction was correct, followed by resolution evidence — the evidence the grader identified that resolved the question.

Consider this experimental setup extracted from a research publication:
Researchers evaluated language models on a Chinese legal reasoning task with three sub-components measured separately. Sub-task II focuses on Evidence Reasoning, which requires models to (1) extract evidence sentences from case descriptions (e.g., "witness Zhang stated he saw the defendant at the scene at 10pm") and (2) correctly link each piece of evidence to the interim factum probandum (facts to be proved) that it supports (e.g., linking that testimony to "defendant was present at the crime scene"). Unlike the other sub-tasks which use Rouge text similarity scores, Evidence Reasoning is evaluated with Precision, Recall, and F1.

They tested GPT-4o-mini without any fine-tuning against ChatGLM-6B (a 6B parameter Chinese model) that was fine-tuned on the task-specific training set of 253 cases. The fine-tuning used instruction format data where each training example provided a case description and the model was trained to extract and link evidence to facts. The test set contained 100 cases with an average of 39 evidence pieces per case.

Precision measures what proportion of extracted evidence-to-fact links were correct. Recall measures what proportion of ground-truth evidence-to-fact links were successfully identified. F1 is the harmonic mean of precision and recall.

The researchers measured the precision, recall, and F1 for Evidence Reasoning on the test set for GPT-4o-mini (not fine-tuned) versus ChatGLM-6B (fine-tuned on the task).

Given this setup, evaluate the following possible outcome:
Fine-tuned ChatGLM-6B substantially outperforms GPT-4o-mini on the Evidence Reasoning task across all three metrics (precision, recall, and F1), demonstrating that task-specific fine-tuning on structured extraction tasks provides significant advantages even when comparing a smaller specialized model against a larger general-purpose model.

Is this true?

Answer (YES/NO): YES